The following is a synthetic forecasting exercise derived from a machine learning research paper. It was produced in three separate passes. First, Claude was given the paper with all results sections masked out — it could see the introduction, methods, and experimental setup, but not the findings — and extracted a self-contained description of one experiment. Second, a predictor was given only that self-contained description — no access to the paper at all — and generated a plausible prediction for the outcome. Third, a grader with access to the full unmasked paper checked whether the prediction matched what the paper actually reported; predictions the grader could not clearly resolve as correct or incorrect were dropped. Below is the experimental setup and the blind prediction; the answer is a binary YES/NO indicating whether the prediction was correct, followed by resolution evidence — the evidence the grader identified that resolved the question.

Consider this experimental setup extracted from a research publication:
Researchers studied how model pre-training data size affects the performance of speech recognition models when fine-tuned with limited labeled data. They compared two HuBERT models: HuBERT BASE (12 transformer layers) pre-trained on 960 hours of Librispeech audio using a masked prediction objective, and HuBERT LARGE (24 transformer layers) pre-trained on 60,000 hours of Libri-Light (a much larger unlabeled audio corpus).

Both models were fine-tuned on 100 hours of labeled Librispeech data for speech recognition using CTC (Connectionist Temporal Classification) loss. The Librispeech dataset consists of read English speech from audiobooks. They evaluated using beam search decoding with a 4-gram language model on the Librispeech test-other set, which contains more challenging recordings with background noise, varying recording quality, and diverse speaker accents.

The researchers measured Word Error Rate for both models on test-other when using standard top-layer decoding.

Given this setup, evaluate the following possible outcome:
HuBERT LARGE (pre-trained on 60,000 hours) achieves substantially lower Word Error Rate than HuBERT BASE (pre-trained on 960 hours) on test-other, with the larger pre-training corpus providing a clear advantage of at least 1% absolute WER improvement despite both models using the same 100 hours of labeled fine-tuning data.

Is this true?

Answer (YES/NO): NO